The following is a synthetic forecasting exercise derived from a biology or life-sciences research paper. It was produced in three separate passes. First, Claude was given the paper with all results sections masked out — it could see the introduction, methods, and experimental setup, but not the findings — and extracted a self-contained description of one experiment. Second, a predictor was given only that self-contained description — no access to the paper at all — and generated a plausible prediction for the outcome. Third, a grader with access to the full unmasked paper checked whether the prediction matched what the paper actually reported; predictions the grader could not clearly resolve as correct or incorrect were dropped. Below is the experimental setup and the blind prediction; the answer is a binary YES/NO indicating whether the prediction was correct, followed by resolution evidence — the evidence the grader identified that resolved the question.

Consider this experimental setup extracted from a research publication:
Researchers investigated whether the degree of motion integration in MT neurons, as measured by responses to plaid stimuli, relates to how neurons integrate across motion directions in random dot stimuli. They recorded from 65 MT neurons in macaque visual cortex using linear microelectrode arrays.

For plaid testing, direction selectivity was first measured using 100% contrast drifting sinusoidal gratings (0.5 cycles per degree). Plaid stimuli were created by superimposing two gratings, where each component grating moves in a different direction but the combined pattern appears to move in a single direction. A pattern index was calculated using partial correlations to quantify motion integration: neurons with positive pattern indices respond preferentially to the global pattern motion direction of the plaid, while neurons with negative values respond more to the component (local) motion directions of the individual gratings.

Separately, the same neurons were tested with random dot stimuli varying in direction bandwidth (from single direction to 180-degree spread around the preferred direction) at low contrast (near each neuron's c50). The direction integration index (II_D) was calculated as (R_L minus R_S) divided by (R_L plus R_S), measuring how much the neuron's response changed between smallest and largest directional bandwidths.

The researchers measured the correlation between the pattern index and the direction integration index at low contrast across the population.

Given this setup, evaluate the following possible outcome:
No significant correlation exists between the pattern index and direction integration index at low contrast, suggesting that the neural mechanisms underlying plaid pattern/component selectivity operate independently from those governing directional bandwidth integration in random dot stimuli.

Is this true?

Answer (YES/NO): NO